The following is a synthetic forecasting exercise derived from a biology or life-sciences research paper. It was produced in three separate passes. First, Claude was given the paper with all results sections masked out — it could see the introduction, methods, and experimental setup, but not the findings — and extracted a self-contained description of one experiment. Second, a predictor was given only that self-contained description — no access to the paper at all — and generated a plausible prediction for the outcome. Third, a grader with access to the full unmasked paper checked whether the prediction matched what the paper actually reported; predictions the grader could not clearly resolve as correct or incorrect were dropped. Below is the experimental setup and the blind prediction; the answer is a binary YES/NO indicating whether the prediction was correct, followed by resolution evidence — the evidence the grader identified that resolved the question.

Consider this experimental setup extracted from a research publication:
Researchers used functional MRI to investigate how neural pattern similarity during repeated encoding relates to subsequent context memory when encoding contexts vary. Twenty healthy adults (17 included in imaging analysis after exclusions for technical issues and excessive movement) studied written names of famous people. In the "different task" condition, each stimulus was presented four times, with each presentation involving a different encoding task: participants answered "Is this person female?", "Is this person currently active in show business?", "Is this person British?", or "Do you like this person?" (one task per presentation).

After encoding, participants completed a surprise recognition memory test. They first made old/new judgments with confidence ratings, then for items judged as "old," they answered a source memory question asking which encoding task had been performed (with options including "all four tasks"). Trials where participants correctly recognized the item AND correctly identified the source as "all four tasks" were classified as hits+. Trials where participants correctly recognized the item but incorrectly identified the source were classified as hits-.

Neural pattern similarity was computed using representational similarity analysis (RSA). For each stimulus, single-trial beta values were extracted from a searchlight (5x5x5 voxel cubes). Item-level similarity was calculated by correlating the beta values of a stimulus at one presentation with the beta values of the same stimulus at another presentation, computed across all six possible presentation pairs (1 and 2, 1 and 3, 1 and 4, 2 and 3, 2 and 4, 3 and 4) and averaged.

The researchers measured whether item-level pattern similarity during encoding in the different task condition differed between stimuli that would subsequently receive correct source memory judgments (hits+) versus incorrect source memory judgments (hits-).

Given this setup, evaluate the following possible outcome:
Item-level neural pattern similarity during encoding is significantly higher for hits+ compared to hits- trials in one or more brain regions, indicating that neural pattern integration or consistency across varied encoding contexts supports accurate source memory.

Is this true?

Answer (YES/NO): NO